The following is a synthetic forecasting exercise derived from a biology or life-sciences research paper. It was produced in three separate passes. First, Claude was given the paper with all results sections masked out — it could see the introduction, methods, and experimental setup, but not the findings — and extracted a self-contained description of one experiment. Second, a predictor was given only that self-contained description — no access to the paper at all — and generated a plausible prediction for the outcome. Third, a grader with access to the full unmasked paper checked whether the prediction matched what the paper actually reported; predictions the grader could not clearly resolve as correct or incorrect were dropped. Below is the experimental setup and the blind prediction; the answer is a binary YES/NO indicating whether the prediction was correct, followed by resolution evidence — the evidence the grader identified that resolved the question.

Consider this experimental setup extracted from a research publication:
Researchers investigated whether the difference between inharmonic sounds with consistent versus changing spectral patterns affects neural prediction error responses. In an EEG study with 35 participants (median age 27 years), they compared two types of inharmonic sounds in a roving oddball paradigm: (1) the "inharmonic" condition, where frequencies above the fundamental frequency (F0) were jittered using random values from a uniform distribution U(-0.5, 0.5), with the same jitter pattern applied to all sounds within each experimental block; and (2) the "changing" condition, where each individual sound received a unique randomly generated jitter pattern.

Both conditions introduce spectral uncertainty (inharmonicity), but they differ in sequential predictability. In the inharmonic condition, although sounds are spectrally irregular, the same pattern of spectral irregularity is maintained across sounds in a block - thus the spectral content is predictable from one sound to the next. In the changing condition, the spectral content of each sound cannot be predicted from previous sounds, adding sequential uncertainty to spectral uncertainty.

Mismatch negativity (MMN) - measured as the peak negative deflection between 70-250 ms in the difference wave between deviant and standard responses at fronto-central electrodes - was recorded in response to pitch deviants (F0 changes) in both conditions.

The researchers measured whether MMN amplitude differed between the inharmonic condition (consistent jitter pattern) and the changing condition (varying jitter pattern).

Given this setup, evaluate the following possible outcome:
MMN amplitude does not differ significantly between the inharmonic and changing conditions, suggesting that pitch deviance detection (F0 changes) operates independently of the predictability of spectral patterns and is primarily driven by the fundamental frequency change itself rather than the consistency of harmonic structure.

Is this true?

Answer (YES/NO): NO